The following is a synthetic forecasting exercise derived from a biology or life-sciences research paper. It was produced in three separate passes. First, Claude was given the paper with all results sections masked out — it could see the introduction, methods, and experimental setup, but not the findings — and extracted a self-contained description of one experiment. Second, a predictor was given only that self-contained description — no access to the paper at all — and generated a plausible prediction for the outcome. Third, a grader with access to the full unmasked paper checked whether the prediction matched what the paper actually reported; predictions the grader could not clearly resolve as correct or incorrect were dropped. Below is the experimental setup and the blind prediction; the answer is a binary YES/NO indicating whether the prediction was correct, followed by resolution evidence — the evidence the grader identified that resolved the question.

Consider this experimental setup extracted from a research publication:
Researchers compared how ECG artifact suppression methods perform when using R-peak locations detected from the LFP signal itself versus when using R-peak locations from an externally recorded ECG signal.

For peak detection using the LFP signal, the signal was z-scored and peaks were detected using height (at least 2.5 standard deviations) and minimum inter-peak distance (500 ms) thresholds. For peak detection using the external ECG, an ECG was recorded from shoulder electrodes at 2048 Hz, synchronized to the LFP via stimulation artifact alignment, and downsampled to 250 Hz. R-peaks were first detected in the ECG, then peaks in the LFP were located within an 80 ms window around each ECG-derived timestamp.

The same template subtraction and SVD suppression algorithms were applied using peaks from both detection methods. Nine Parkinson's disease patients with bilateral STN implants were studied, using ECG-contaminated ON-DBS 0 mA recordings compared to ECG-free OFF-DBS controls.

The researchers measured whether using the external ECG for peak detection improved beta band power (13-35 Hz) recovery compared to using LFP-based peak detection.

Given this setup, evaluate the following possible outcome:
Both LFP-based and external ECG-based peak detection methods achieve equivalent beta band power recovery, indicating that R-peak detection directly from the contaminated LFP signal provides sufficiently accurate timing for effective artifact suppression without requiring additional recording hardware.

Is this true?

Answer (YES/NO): NO